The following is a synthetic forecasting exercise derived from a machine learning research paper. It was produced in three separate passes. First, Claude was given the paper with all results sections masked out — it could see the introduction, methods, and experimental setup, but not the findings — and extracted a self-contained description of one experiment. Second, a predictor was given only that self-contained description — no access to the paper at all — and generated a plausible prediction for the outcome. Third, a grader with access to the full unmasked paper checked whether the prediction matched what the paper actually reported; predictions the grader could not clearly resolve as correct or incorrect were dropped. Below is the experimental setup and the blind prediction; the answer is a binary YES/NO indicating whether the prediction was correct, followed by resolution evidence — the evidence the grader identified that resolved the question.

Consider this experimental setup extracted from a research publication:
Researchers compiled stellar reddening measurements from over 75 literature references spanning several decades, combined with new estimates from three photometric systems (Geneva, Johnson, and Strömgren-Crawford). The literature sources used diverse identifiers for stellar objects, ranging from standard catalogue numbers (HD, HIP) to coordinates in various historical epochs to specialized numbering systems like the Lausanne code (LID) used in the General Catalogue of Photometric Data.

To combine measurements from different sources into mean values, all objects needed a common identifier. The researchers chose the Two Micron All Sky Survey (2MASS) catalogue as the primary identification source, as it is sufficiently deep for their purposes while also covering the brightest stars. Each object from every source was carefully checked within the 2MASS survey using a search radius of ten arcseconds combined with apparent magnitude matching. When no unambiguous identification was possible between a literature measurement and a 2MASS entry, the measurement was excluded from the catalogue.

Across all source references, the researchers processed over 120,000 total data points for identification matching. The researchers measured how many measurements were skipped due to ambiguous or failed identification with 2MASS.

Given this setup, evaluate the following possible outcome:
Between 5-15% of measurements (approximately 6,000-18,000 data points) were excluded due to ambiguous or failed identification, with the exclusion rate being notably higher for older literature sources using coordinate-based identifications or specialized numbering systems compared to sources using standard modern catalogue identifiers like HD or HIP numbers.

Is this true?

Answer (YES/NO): NO